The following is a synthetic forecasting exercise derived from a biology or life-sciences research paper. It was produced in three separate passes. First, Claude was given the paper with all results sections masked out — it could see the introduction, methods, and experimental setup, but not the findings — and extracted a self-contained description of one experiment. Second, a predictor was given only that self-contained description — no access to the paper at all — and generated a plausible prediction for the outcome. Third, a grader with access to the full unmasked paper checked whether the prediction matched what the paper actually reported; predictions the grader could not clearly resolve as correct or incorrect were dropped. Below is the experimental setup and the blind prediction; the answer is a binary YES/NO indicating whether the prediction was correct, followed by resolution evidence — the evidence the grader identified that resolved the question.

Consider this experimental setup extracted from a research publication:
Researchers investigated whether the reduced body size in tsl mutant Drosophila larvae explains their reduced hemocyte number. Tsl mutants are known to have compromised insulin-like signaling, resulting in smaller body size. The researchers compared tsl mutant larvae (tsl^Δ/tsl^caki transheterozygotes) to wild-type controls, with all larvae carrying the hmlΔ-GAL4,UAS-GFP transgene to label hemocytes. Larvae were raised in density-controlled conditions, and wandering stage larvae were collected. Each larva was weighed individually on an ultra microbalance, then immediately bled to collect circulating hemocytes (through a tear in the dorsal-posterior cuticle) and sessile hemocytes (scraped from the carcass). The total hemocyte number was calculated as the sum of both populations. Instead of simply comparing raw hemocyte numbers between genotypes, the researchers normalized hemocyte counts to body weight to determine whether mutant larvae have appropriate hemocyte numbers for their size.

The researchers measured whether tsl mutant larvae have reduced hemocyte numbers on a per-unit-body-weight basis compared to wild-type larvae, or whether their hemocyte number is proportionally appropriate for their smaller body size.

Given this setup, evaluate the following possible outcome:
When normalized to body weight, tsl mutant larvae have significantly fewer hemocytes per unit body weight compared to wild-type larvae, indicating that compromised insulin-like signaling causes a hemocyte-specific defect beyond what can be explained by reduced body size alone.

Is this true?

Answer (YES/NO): NO